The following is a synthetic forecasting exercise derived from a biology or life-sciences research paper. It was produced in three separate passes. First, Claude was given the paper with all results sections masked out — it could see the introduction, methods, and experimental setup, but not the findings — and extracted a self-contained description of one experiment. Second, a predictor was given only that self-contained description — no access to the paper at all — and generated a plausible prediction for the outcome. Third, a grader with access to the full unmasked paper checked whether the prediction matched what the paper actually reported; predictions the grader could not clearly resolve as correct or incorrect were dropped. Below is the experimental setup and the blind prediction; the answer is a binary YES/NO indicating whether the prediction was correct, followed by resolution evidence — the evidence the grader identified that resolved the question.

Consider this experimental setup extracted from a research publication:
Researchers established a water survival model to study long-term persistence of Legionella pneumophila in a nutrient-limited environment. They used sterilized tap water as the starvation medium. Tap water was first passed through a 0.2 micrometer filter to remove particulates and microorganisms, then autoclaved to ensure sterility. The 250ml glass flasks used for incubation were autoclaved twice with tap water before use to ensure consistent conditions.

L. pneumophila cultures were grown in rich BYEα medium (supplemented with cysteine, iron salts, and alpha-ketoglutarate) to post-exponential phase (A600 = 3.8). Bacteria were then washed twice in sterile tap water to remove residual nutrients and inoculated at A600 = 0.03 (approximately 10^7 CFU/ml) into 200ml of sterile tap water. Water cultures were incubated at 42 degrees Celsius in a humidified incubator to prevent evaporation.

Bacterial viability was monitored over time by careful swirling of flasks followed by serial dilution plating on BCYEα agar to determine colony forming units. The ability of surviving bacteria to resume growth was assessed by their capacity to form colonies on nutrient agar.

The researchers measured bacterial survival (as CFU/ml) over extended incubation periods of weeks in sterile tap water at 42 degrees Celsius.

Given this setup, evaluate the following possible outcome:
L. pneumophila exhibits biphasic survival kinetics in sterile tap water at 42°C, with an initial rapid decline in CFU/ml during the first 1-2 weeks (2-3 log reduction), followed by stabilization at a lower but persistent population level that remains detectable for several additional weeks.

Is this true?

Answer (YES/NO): NO